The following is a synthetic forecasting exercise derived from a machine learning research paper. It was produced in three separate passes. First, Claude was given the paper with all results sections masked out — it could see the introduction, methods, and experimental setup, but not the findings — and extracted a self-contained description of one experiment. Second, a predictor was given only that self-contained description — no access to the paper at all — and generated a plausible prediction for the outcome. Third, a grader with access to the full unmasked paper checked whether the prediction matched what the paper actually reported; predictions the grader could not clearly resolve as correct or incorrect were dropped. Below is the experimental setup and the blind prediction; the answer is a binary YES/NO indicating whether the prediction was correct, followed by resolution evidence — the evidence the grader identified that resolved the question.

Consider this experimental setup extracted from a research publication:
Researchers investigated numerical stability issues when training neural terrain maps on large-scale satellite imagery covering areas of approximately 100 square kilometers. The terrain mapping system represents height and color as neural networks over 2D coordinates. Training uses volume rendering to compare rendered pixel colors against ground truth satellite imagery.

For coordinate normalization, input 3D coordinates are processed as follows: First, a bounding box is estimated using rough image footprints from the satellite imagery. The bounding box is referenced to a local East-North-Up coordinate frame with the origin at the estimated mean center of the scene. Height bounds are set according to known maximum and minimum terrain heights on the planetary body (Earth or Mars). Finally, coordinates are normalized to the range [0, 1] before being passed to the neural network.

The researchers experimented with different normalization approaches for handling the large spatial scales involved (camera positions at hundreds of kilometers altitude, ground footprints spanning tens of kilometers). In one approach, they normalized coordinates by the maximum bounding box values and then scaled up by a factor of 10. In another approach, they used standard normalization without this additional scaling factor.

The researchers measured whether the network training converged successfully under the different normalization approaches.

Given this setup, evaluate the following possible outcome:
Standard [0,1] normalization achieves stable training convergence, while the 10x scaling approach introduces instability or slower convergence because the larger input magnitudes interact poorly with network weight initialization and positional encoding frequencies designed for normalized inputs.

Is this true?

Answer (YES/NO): NO